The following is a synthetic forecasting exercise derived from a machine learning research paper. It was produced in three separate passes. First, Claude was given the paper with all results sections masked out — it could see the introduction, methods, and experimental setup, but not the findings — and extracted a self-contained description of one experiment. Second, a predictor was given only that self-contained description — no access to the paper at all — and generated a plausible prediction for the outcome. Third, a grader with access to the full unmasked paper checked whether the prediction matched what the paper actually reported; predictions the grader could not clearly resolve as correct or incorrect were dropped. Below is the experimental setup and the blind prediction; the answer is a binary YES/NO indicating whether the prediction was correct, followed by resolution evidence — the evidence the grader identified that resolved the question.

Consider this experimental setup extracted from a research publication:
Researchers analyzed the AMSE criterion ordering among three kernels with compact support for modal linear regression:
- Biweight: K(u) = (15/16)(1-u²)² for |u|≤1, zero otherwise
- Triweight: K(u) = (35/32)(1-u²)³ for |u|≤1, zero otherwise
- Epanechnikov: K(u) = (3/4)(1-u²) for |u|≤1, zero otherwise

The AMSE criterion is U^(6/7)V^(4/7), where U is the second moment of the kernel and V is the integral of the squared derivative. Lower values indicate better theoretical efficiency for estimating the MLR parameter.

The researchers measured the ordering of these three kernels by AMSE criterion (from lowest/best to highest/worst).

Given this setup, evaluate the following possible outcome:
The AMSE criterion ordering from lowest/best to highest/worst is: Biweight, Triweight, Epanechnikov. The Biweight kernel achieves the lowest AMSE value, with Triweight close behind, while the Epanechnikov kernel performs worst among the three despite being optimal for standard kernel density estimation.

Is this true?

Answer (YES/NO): YES